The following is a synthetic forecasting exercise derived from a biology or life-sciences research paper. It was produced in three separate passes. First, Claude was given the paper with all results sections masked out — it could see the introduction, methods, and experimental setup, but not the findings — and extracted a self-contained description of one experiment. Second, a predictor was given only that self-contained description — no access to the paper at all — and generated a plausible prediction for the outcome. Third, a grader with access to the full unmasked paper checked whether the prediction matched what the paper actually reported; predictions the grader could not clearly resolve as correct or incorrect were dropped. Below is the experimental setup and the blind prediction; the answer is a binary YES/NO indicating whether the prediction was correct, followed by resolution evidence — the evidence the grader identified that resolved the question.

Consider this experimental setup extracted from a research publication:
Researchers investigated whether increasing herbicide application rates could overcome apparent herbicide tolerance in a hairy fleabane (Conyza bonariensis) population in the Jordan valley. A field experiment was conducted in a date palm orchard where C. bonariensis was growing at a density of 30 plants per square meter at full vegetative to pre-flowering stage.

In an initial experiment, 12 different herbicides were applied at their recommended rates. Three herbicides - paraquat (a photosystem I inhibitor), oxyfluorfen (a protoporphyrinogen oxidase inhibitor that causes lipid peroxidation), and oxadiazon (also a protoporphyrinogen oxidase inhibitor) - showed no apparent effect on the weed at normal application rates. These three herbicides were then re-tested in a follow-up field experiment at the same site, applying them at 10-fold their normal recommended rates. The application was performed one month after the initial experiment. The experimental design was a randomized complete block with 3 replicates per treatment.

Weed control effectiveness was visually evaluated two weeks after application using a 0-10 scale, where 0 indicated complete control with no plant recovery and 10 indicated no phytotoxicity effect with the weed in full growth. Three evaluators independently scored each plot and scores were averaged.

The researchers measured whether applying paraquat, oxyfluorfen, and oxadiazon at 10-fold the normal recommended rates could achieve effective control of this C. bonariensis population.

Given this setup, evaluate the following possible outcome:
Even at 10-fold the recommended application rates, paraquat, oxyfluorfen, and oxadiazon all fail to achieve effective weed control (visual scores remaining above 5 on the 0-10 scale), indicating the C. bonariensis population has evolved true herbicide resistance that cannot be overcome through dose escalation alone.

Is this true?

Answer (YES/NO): YES